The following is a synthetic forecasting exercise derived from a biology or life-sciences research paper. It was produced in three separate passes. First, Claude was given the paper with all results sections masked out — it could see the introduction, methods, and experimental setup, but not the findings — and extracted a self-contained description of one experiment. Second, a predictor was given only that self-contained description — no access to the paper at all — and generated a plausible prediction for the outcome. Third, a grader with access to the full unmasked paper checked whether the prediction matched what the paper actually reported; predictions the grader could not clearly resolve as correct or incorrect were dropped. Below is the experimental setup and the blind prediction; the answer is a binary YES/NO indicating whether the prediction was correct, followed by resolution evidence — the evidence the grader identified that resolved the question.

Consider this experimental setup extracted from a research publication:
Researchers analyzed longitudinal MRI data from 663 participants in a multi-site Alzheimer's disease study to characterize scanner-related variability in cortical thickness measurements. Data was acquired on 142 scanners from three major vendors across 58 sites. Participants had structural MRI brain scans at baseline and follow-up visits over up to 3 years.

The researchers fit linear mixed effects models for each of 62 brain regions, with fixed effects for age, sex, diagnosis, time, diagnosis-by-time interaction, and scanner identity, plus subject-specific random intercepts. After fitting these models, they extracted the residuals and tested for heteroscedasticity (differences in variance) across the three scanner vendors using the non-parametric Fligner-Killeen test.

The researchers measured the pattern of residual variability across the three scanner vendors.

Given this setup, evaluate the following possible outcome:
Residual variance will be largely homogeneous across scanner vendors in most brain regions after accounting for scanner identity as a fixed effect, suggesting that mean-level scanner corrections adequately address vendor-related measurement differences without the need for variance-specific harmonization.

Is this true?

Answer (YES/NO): NO